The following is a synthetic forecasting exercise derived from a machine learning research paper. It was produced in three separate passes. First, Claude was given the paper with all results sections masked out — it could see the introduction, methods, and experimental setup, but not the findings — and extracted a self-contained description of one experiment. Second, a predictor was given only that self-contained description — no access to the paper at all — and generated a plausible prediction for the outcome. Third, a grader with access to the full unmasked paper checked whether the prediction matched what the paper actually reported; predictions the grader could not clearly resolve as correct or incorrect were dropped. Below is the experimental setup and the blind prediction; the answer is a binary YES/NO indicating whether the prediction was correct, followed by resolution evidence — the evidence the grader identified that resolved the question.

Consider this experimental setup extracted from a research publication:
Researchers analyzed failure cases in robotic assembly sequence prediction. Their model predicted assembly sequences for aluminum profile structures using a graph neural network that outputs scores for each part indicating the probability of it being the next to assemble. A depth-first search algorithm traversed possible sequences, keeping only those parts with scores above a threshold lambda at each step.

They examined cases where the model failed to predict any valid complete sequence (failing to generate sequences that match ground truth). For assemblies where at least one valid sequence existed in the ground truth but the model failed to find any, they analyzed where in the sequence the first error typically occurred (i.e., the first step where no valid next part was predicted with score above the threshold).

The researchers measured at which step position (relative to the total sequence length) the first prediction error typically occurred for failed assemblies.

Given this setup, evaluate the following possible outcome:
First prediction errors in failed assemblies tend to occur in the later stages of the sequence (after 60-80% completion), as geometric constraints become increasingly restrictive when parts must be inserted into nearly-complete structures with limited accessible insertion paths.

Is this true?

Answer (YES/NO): NO